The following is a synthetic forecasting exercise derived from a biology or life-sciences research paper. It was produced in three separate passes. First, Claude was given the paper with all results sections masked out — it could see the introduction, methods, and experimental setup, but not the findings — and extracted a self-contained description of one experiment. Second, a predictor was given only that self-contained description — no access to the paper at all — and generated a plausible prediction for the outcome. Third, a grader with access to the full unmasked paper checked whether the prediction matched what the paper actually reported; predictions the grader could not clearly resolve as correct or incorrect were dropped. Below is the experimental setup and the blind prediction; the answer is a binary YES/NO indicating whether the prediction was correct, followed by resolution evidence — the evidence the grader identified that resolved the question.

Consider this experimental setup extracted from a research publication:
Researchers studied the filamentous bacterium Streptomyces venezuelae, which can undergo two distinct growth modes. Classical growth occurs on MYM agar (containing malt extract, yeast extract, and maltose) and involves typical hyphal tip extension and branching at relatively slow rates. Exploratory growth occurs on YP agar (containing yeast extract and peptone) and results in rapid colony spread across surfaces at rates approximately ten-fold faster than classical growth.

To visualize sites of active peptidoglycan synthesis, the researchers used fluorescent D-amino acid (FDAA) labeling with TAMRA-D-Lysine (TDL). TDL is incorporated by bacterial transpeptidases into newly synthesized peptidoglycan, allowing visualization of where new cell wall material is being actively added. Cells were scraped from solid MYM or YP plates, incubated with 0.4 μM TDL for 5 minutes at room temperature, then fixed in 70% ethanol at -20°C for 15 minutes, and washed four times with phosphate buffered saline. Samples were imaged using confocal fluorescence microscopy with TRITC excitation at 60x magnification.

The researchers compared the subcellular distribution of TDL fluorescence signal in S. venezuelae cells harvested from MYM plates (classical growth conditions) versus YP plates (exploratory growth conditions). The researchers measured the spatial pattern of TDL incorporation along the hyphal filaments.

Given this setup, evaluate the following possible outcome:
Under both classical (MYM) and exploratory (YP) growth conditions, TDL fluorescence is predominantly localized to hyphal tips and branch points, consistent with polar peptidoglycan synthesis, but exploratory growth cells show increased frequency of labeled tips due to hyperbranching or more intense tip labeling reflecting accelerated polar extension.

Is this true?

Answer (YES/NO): NO